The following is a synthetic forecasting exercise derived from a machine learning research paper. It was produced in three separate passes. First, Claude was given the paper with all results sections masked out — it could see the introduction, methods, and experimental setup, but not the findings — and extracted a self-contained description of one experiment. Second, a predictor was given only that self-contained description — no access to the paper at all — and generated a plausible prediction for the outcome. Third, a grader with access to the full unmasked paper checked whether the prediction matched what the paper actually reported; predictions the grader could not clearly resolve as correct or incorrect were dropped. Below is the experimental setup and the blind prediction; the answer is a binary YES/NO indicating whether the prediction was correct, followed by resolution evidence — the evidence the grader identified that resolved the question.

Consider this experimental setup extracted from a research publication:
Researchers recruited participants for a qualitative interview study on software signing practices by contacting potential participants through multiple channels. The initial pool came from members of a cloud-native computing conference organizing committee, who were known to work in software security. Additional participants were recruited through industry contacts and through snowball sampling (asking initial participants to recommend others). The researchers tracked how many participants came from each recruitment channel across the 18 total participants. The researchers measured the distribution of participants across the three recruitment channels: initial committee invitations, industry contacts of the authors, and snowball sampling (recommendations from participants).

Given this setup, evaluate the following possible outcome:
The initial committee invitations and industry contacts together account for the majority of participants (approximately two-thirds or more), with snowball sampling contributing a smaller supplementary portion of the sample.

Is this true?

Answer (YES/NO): YES